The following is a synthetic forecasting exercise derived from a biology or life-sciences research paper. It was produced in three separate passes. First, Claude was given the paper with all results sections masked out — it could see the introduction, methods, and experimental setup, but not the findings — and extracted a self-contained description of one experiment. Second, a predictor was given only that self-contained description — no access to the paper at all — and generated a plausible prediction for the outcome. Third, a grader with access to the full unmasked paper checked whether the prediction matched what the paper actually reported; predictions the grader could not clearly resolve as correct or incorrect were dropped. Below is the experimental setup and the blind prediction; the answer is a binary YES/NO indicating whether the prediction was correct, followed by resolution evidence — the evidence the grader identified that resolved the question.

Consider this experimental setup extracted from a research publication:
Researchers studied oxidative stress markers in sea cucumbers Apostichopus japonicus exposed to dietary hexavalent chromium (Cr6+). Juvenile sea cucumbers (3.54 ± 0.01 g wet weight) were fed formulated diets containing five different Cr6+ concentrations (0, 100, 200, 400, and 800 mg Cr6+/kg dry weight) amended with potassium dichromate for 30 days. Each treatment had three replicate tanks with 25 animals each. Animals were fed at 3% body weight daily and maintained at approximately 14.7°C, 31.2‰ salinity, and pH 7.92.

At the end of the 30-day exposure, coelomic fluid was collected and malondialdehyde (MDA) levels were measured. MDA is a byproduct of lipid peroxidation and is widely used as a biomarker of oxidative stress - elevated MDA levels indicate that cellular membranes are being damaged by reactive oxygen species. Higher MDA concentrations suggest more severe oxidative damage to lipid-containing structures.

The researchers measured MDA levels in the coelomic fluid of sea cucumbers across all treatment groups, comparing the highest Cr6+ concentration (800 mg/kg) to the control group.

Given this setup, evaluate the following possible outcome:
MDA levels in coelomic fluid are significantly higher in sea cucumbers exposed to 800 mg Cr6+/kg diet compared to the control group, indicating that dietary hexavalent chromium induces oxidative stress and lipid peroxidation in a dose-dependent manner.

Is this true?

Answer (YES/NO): NO